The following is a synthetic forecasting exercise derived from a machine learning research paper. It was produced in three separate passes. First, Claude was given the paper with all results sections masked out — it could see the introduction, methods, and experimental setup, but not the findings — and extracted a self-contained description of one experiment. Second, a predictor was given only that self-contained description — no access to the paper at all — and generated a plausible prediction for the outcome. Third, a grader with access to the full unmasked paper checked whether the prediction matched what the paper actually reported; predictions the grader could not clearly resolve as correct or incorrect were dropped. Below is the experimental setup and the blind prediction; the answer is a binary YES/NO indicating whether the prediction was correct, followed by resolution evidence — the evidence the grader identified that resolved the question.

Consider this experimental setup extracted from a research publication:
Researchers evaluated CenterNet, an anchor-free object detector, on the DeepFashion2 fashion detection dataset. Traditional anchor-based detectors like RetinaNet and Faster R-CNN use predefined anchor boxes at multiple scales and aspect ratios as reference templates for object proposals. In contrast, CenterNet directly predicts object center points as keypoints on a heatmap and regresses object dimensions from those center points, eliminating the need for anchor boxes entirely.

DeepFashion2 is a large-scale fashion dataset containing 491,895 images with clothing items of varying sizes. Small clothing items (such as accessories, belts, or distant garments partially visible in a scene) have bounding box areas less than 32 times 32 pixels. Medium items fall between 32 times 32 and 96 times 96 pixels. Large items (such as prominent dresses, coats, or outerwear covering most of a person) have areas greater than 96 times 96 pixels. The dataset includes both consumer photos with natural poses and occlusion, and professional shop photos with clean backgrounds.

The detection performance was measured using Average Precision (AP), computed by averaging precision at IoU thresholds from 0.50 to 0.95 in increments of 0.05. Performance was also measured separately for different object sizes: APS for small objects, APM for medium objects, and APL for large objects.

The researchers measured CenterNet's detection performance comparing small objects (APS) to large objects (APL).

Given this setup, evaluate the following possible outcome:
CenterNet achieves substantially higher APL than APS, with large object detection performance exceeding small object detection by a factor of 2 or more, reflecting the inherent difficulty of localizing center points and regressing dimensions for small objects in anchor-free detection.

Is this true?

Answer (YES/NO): YES